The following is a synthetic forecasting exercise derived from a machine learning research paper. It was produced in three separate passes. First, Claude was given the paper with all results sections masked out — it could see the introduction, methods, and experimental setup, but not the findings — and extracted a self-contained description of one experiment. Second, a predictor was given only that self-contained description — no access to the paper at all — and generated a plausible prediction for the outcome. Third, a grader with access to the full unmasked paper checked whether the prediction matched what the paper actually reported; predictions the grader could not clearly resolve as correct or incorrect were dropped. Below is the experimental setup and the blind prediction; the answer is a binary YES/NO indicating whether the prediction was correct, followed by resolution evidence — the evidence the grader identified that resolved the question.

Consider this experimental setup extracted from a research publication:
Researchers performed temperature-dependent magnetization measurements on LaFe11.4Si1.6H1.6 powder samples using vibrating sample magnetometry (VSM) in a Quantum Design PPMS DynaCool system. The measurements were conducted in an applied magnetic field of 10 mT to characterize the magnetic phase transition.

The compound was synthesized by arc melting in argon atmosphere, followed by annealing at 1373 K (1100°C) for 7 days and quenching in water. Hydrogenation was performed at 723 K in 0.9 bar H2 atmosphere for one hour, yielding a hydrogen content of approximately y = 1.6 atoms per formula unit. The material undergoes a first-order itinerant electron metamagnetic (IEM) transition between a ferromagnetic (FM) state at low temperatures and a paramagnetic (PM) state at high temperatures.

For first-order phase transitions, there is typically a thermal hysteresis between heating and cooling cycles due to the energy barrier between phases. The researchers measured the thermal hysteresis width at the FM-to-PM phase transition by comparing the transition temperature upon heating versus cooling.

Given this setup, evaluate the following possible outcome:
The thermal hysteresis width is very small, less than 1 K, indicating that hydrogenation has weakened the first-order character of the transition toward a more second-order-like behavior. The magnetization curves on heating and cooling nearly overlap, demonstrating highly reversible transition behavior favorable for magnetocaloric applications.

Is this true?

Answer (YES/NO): NO